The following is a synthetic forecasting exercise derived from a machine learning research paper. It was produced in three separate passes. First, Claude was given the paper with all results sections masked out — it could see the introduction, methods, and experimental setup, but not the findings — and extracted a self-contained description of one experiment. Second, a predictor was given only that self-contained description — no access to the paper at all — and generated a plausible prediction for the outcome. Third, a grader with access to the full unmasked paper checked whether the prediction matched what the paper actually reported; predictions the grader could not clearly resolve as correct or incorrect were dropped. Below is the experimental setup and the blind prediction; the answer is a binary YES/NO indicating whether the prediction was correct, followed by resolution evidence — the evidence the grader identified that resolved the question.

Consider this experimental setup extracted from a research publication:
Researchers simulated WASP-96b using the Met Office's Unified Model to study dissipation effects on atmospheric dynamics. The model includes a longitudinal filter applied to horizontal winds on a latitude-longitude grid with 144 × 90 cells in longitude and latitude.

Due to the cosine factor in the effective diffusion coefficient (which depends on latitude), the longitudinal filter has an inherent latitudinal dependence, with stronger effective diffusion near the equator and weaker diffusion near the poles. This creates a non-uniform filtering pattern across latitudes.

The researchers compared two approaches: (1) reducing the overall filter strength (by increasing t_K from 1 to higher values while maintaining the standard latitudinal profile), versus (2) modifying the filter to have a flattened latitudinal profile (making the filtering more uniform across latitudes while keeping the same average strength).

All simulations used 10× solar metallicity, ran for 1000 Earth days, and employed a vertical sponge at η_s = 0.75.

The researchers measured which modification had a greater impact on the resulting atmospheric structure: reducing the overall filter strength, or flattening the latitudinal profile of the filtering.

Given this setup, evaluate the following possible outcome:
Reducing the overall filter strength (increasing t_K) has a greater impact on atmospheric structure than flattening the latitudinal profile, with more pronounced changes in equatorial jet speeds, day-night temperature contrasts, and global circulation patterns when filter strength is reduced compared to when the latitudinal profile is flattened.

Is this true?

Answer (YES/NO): NO